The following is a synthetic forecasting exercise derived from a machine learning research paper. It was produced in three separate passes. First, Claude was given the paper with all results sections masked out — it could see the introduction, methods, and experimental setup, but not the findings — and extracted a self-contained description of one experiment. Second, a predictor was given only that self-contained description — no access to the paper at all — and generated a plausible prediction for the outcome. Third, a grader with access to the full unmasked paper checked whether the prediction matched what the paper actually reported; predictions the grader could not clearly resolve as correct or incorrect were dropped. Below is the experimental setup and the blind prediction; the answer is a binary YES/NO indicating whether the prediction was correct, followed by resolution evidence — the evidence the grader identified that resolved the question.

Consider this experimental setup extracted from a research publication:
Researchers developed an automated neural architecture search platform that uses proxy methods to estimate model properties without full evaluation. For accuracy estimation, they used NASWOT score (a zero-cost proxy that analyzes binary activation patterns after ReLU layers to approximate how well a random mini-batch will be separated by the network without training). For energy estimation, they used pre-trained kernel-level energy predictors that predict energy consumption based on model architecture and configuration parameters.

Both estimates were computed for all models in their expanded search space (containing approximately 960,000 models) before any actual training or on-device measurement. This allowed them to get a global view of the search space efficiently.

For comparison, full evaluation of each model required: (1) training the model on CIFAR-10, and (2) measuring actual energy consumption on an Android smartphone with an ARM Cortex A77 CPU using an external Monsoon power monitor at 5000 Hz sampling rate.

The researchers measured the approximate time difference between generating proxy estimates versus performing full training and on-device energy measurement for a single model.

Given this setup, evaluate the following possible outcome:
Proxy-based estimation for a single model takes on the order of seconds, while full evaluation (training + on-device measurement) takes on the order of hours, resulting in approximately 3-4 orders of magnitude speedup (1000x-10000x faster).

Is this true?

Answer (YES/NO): NO